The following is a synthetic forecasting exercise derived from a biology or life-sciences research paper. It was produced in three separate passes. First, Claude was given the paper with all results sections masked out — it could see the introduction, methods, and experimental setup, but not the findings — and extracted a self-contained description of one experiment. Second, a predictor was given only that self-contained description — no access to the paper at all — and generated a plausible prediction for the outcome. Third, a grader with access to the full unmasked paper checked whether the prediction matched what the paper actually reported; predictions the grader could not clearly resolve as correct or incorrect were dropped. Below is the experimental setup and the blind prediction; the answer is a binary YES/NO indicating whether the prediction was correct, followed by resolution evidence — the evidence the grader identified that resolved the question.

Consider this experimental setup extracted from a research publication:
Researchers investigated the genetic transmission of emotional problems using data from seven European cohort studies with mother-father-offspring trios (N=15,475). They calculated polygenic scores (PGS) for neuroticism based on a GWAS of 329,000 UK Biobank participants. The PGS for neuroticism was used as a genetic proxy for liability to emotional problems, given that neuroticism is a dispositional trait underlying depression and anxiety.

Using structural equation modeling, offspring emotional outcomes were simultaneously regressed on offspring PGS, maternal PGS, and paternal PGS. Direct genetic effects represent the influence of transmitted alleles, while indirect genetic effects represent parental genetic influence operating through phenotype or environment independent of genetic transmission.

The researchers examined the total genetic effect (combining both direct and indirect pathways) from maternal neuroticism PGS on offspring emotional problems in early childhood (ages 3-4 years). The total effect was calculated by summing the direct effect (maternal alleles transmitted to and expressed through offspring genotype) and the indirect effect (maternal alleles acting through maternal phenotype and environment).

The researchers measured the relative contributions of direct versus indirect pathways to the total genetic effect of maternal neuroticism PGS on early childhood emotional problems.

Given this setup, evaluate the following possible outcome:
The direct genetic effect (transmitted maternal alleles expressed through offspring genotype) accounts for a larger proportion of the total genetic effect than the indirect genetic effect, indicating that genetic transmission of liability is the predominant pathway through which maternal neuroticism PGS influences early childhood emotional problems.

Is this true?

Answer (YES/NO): NO